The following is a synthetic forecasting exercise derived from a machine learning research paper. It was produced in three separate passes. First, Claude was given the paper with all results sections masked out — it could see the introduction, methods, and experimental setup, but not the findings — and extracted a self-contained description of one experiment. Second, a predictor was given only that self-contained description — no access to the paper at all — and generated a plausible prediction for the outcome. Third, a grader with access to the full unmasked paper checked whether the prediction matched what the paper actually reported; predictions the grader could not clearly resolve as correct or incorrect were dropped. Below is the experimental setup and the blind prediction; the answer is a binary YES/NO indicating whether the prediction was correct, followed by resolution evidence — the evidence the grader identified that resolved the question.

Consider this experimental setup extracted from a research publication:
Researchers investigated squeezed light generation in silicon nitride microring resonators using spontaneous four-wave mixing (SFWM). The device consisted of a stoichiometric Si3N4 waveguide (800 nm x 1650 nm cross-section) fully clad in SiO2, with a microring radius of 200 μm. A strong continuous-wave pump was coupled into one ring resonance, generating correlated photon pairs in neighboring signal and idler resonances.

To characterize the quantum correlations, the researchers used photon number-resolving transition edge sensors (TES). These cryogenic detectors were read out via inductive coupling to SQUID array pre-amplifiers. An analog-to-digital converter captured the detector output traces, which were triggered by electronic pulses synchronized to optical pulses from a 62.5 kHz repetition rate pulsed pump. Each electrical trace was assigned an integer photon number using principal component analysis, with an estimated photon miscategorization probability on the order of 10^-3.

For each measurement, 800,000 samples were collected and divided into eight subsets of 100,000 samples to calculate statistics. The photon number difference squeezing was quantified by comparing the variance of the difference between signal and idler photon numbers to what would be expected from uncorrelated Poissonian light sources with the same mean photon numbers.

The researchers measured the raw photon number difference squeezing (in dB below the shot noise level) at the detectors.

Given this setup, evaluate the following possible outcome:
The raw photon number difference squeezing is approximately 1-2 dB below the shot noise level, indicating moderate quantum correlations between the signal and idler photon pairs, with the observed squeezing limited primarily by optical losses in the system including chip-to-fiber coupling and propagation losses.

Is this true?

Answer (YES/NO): YES